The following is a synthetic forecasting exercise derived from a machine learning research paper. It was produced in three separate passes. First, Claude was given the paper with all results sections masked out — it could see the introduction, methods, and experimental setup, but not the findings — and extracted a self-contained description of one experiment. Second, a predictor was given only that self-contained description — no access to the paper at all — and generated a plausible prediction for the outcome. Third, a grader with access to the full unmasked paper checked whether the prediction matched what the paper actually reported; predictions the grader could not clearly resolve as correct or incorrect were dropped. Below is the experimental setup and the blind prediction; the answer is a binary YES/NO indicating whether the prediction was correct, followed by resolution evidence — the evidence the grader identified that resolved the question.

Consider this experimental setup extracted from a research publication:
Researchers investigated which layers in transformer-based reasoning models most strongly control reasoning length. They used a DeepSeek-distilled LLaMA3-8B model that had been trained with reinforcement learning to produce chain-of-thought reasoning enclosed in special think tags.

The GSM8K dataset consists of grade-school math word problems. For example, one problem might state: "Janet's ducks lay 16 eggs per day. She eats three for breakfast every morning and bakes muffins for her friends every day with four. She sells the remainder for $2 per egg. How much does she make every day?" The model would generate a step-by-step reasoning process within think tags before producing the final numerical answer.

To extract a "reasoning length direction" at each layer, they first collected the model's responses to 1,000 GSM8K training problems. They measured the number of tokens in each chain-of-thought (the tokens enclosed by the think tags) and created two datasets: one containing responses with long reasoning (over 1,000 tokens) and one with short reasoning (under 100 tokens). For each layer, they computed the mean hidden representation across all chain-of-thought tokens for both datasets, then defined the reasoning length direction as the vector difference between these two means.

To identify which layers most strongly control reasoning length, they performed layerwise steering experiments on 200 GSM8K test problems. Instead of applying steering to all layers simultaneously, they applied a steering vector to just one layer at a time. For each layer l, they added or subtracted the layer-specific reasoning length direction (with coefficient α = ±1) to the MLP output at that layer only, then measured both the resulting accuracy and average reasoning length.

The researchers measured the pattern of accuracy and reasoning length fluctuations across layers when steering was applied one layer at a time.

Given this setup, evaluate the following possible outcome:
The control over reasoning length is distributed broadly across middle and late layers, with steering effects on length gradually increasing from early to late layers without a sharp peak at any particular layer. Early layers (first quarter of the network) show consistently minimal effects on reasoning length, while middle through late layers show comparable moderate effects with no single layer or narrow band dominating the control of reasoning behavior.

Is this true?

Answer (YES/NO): NO